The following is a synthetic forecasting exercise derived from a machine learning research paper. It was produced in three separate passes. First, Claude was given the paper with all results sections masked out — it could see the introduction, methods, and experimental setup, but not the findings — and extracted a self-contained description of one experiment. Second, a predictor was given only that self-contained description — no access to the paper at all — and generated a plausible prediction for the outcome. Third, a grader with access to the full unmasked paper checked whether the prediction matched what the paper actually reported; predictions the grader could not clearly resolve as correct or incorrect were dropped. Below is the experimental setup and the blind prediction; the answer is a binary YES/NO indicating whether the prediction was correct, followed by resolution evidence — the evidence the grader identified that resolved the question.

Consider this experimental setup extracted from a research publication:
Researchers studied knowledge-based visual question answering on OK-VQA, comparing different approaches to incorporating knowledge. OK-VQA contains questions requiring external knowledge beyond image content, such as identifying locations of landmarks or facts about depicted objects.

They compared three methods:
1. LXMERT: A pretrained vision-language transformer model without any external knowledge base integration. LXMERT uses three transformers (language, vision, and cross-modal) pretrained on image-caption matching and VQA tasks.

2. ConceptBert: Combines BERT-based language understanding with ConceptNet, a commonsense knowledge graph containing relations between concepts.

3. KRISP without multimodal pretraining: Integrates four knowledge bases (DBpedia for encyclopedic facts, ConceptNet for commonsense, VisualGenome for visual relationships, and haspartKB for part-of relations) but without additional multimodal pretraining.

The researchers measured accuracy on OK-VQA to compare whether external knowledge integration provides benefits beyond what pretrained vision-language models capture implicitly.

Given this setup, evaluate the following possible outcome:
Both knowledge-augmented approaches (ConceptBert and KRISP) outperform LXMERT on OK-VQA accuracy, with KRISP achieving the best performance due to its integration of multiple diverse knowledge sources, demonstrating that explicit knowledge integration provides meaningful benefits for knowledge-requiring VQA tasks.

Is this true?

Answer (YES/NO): NO